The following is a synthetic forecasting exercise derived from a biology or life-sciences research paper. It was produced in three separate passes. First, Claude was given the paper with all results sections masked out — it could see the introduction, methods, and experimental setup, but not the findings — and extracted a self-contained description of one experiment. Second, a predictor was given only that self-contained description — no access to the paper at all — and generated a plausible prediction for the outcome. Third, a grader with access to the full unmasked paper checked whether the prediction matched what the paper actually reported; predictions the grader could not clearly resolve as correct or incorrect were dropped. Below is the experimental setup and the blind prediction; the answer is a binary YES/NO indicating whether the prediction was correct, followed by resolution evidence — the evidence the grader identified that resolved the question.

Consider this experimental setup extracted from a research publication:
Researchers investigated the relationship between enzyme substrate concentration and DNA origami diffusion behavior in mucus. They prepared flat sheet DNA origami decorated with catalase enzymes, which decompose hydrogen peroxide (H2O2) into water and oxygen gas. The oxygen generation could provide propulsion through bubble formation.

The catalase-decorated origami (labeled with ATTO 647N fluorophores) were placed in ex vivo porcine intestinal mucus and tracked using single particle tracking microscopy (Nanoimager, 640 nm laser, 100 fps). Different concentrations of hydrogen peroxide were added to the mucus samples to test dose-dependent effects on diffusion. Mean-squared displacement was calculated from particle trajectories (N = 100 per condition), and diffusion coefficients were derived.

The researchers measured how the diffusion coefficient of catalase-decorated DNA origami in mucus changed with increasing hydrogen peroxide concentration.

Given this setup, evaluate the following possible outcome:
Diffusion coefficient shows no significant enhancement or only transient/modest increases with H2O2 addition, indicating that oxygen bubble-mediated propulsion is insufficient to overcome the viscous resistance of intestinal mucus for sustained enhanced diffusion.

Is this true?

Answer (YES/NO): NO